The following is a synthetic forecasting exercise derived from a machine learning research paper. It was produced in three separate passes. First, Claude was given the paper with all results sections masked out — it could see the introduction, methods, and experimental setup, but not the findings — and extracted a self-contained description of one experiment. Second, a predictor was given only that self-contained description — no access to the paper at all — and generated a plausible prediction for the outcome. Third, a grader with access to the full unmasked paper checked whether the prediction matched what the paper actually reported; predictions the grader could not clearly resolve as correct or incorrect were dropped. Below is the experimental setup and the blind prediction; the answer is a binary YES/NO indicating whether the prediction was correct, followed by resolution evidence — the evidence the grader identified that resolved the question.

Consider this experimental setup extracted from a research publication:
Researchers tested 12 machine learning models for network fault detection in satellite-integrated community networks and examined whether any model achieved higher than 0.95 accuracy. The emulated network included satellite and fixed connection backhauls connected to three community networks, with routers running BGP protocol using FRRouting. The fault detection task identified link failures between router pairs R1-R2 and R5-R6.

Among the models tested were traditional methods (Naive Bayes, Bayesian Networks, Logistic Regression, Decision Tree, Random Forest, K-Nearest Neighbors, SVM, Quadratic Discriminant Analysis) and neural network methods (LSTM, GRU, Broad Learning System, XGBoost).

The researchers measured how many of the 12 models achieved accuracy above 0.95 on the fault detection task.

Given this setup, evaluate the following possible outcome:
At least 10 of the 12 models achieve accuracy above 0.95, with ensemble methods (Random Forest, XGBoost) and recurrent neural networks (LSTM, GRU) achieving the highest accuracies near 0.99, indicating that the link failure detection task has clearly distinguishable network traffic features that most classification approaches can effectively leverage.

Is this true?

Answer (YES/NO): NO